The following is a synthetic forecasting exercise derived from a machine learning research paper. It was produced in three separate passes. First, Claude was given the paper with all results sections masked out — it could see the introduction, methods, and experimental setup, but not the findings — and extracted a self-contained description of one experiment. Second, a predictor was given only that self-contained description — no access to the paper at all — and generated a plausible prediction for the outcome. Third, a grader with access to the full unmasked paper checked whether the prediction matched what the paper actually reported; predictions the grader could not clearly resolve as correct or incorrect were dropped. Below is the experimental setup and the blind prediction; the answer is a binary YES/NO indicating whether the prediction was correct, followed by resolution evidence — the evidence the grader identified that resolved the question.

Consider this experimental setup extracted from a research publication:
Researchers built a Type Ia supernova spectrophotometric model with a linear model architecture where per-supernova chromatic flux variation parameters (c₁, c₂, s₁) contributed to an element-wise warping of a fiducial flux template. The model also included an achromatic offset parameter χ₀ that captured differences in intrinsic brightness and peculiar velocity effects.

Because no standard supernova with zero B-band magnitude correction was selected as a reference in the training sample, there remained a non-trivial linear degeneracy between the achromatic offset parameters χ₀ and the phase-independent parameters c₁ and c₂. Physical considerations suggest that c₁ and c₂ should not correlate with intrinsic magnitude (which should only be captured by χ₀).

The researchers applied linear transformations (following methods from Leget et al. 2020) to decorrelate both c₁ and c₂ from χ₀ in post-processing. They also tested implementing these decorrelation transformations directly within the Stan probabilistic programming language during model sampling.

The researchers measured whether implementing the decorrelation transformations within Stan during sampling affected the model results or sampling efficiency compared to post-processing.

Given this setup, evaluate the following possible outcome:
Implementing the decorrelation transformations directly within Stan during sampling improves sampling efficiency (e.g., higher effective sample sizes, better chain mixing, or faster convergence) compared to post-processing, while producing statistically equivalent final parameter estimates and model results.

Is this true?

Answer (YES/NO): NO